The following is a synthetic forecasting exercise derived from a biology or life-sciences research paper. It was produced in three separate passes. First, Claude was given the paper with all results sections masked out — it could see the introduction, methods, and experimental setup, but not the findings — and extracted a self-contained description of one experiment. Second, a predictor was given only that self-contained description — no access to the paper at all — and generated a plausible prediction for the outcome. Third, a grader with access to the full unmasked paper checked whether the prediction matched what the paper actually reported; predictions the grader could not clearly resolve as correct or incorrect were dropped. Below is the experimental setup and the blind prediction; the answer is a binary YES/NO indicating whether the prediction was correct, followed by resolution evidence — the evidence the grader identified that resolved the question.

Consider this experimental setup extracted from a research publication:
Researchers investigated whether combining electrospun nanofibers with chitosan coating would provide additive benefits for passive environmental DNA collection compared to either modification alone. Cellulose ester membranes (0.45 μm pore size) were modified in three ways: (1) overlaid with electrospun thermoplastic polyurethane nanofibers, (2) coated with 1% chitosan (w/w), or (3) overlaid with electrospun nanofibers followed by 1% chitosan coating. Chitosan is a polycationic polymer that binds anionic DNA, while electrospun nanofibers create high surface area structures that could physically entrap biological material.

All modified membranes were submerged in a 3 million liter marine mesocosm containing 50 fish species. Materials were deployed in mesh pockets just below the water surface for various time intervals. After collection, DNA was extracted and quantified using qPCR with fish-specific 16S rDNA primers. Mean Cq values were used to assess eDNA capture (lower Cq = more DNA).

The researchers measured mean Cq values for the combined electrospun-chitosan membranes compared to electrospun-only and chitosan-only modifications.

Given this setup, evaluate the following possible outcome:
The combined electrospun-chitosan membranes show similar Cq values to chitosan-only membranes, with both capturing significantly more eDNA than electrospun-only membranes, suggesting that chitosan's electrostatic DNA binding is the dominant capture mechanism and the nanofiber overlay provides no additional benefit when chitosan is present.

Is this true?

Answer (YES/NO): NO